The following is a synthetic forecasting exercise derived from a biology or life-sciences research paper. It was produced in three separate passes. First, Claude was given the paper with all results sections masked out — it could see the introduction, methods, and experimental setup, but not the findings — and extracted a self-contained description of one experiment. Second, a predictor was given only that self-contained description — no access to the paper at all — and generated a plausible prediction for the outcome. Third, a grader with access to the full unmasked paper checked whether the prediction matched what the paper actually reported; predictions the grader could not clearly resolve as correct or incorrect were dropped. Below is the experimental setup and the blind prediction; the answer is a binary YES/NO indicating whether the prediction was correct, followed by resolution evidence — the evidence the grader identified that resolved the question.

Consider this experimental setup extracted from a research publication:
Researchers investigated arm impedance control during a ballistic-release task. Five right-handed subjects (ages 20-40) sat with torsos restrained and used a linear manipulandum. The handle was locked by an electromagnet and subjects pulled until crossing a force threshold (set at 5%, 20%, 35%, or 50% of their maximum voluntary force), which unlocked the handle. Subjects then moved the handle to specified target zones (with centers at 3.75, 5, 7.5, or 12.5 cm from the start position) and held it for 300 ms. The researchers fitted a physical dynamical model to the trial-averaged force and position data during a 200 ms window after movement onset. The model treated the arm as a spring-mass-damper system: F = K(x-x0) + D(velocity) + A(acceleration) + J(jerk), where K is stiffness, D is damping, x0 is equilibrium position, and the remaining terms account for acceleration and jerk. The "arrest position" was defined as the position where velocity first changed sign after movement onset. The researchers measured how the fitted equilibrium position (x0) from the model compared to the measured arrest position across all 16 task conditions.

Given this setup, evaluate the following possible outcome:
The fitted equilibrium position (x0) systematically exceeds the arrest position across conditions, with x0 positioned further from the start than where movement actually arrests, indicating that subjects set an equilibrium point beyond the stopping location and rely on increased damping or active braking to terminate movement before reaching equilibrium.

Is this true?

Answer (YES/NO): NO